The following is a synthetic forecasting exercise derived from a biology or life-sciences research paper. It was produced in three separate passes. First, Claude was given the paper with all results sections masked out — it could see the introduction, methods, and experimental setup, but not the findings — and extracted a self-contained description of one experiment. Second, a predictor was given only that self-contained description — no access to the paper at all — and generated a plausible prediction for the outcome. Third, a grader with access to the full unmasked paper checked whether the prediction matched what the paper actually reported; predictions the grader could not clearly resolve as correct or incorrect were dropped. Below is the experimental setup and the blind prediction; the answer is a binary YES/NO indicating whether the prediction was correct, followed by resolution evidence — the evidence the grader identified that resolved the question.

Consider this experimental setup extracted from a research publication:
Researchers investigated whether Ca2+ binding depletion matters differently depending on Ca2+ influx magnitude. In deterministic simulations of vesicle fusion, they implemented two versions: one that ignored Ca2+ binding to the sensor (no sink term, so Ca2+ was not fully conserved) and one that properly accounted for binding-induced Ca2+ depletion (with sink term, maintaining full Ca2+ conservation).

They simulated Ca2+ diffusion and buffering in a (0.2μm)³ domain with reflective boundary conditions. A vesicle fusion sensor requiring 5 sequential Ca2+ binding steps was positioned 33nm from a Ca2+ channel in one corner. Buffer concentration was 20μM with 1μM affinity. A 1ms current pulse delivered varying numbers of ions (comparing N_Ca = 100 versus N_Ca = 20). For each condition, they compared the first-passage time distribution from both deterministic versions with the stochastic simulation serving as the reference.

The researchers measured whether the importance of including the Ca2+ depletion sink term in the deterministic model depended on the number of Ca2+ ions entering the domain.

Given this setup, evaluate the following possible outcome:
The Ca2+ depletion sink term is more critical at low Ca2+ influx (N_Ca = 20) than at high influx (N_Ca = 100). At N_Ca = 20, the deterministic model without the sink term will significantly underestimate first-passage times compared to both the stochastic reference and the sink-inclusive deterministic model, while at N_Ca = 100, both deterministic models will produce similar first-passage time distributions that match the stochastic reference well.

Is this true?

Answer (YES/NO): NO